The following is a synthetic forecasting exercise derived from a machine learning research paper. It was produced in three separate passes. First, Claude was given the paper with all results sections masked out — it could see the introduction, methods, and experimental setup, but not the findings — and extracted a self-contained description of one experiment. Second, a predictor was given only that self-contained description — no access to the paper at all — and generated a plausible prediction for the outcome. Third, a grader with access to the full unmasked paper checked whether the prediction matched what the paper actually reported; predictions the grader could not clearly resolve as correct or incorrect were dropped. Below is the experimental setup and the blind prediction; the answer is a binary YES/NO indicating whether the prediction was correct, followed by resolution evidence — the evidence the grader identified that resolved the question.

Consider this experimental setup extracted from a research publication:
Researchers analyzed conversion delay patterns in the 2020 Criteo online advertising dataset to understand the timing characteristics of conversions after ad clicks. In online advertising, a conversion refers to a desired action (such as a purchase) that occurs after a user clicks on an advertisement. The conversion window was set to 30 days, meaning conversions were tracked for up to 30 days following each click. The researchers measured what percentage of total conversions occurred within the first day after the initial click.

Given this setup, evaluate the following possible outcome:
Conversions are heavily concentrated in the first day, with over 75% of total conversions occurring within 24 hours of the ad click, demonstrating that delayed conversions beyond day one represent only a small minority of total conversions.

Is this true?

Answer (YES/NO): NO